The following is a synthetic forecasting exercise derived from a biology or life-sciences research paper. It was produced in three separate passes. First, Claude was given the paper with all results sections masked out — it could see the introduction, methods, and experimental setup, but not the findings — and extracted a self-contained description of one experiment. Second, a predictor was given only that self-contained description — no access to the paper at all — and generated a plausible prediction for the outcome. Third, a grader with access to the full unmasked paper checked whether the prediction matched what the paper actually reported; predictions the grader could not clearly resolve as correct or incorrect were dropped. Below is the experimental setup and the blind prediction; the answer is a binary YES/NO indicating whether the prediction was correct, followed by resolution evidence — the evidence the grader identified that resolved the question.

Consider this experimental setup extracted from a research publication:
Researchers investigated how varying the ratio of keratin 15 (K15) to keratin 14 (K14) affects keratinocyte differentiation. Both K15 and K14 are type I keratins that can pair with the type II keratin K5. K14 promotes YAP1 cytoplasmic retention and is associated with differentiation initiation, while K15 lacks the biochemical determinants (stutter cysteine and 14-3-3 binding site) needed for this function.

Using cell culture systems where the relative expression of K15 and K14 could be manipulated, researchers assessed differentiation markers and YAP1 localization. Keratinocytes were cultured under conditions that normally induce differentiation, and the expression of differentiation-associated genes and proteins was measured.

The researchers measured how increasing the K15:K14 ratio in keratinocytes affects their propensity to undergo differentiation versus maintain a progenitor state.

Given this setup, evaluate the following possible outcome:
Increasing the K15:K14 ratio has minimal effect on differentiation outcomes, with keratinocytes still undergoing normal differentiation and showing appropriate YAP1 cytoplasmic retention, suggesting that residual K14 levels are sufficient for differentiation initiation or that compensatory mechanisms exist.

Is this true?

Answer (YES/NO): NO